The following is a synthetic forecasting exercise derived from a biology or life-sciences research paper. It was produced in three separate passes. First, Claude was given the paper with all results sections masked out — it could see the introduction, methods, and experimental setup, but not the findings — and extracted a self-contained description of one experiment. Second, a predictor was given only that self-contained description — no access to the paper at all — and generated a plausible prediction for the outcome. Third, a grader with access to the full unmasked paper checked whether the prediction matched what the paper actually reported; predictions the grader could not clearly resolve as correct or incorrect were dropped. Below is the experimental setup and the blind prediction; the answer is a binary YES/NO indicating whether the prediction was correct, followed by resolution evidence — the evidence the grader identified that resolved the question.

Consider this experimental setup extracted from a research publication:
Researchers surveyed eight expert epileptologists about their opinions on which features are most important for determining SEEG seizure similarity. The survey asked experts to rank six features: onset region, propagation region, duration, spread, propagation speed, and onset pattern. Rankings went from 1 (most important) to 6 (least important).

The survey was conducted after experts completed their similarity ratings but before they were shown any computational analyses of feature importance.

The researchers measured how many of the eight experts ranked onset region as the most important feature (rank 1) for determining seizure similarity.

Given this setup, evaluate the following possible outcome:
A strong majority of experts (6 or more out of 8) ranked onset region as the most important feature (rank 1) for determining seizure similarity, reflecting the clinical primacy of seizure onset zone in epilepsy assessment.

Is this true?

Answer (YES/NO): YES